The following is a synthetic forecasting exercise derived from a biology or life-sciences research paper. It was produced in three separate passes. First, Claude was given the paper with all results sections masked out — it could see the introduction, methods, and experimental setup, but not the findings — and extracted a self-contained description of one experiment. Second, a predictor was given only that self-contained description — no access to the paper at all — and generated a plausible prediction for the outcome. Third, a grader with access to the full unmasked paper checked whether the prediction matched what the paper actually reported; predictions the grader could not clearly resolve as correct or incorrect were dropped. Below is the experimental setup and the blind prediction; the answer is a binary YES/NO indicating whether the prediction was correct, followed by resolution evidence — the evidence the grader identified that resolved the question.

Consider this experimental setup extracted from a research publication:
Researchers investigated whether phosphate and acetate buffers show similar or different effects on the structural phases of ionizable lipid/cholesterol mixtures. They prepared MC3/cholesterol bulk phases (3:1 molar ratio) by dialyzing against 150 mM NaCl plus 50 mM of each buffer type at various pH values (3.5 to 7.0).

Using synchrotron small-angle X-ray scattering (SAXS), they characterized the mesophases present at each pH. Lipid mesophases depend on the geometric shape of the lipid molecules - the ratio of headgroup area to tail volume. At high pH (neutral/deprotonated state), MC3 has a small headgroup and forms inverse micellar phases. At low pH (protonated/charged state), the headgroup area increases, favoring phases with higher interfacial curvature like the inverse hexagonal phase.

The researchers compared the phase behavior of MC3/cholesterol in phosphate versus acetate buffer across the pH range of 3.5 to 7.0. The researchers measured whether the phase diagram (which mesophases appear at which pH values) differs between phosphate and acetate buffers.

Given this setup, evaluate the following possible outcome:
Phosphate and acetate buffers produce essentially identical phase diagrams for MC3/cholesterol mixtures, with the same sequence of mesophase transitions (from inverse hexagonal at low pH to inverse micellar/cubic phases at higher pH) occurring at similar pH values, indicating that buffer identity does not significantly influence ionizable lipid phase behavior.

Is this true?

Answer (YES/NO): NO